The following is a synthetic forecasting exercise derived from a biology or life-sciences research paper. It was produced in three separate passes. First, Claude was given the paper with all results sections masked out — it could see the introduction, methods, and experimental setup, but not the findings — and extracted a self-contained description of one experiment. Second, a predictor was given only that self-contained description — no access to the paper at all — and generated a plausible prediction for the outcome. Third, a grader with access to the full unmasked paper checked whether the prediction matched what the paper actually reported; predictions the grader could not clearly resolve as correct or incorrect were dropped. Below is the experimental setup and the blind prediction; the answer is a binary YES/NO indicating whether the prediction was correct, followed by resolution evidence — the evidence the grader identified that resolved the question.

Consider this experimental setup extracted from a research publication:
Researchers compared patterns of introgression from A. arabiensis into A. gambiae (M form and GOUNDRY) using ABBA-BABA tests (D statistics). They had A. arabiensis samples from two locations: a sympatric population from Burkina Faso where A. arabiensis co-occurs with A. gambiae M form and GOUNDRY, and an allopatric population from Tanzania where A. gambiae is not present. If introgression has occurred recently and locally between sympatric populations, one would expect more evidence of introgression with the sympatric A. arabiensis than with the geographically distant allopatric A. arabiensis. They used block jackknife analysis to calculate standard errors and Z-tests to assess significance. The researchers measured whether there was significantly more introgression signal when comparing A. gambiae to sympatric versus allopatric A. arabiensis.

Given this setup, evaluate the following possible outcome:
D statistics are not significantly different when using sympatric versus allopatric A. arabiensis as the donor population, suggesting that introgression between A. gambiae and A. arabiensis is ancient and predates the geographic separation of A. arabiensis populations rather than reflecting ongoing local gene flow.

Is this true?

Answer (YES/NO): NO